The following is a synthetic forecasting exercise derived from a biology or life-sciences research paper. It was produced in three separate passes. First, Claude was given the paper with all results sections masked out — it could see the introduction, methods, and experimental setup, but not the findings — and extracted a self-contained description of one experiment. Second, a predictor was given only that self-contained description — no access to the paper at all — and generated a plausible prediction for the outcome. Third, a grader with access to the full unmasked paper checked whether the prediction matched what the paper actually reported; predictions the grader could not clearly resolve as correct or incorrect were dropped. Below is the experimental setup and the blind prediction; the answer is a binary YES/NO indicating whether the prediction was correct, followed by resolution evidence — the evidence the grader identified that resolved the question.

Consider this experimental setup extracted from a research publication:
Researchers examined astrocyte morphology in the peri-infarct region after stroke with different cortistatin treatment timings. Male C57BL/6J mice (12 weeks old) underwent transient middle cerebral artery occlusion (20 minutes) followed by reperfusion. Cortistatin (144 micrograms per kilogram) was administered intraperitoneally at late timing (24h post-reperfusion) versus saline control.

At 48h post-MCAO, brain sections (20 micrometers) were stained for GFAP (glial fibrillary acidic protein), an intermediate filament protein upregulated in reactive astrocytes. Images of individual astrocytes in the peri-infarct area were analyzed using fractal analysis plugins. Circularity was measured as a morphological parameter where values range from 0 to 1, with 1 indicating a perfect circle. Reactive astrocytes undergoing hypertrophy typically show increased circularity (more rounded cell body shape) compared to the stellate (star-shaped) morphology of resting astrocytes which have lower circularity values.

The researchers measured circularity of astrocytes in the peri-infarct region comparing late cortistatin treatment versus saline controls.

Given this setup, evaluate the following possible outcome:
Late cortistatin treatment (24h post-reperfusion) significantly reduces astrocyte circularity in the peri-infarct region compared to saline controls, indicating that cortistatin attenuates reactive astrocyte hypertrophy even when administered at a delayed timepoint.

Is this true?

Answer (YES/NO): NO